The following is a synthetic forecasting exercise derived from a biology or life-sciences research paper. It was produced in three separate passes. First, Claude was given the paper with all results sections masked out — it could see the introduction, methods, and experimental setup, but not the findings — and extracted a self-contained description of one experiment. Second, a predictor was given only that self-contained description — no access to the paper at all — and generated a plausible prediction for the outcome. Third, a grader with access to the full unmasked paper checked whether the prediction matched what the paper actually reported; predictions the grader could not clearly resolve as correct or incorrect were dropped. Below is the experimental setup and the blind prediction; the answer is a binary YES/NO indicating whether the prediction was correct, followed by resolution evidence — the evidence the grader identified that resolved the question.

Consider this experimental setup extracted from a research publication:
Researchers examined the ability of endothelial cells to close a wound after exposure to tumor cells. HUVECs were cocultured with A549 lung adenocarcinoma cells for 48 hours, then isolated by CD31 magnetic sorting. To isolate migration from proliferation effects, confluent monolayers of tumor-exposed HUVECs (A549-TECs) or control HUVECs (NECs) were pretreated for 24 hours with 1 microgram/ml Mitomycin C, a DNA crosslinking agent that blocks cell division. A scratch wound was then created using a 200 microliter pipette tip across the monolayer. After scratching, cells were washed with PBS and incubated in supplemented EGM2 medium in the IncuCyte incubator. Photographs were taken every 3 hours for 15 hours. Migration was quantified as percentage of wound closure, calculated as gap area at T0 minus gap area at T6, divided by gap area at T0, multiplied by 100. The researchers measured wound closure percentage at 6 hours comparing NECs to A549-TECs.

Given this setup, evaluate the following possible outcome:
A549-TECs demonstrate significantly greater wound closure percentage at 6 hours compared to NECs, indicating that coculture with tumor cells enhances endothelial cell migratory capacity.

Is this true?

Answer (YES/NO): NO